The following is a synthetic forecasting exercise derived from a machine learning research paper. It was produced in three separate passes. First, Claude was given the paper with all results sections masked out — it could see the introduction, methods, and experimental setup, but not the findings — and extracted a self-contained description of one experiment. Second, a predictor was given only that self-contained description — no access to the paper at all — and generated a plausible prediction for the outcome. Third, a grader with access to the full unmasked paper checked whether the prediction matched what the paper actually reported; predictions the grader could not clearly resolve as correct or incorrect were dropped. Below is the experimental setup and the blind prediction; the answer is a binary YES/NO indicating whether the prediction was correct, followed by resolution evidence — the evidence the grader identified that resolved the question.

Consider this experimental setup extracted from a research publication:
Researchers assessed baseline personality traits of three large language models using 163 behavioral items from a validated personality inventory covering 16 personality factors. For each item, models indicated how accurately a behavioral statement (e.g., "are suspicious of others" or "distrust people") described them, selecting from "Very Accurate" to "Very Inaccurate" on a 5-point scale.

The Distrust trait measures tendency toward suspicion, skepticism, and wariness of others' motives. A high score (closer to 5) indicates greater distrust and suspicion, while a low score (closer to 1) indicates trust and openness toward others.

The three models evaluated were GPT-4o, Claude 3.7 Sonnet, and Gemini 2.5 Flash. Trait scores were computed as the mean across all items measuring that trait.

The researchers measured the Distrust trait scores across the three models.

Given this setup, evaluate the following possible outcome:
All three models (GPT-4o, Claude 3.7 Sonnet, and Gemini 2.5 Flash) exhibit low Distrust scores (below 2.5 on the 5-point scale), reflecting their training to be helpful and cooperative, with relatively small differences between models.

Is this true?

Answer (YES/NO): NO